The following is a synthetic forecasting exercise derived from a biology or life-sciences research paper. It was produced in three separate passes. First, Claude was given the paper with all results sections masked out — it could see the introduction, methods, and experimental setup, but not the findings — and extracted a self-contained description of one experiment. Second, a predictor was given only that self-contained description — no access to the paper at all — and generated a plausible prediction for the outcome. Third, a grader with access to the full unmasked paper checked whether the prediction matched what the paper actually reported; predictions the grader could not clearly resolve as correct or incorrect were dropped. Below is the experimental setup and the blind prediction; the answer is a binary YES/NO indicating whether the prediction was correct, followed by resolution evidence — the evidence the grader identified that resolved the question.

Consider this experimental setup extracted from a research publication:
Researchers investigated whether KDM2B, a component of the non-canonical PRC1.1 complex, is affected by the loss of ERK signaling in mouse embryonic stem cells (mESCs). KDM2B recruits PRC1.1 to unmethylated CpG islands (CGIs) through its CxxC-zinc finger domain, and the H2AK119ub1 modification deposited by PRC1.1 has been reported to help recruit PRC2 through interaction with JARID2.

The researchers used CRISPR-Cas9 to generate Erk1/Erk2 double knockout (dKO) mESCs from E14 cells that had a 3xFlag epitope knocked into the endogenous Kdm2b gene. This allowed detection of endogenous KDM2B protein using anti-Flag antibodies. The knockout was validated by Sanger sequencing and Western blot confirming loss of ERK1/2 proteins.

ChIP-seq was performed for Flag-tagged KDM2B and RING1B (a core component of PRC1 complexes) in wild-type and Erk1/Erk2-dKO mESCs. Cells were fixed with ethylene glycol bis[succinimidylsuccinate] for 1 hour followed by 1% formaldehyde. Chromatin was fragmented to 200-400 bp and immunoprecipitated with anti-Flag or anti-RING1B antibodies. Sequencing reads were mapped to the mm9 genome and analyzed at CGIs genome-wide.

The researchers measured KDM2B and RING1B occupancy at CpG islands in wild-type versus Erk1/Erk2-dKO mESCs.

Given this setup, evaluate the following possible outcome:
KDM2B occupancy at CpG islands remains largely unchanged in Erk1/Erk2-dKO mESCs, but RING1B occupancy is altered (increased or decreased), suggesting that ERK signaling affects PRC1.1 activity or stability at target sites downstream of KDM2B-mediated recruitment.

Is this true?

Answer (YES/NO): NO